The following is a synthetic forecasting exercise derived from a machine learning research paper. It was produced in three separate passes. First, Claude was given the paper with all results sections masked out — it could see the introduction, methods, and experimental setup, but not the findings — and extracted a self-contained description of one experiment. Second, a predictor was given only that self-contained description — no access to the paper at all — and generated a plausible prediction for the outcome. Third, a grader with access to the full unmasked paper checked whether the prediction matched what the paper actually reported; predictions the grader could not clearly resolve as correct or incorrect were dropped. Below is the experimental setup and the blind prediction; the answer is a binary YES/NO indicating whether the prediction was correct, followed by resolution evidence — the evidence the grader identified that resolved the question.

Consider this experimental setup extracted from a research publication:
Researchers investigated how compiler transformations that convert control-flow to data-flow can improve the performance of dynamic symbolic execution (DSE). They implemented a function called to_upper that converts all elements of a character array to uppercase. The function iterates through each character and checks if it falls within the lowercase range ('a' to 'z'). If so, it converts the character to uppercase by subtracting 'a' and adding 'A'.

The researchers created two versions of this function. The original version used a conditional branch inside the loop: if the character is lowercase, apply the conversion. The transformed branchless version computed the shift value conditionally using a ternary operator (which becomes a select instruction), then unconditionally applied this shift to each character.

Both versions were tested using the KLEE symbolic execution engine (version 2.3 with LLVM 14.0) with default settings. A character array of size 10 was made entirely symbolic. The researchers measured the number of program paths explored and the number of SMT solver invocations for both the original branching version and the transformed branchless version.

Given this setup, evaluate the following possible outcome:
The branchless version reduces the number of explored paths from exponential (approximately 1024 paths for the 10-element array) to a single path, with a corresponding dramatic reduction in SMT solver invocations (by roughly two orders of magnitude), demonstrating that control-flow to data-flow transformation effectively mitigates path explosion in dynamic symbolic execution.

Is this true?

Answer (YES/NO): NO